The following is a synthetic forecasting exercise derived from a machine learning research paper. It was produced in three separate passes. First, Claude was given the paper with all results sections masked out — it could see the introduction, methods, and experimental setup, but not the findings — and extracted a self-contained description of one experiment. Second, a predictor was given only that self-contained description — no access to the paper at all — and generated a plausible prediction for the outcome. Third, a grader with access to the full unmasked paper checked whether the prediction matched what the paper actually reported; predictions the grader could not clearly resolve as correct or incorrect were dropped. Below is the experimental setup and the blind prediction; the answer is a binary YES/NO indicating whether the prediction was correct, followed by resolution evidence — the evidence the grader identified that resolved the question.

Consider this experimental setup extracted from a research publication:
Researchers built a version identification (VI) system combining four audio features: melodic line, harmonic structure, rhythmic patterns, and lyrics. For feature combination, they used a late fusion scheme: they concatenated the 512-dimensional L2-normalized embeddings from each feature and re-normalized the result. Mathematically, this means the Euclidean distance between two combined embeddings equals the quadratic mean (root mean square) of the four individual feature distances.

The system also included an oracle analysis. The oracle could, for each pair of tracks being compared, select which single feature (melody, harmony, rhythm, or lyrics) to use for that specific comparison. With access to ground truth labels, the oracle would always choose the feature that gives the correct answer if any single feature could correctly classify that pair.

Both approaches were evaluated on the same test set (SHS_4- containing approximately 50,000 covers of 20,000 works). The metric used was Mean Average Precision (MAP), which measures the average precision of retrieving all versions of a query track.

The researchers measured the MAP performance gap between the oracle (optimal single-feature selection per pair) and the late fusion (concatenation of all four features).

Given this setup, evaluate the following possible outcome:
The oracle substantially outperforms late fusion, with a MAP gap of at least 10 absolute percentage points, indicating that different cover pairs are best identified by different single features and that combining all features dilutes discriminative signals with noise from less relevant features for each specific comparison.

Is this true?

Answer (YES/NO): YES